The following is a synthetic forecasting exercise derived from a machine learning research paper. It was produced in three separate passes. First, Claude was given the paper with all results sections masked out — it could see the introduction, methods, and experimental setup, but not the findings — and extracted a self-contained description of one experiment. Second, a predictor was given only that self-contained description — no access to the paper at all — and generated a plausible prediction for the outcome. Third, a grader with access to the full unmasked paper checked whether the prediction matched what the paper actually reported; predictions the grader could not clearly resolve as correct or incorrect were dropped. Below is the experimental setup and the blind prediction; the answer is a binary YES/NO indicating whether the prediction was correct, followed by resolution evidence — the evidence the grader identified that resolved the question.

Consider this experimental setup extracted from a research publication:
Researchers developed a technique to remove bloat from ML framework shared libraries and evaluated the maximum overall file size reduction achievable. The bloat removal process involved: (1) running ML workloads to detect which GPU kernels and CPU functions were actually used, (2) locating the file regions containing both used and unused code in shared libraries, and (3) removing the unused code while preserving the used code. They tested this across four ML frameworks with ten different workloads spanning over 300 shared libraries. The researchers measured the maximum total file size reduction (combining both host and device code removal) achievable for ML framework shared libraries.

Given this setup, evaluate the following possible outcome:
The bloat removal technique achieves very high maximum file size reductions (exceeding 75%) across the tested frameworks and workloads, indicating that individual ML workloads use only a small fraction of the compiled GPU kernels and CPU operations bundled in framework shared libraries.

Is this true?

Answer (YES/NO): NO